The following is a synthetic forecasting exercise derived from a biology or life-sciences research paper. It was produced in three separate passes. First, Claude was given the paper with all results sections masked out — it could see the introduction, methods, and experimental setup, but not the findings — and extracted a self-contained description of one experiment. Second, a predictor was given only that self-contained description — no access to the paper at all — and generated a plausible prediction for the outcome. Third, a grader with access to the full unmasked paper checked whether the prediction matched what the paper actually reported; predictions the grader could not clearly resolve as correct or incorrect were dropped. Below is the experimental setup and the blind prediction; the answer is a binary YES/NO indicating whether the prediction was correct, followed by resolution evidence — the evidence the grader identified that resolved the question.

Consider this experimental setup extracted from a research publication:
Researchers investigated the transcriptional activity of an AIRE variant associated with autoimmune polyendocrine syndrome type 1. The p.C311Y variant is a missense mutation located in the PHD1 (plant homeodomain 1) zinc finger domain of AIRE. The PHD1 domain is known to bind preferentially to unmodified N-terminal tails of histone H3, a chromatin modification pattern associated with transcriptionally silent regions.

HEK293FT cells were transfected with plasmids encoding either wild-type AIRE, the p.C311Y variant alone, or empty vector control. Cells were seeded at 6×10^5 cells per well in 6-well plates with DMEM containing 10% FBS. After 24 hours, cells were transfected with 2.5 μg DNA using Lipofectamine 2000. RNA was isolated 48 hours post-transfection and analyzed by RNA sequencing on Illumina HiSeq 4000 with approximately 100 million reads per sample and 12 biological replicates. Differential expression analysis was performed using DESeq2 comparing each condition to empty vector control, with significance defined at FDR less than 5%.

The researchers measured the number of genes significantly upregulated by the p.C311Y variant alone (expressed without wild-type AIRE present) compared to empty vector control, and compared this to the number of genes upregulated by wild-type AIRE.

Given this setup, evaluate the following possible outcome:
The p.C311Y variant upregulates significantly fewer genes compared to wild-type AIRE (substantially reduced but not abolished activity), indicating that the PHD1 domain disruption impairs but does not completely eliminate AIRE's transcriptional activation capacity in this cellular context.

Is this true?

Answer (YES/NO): YES